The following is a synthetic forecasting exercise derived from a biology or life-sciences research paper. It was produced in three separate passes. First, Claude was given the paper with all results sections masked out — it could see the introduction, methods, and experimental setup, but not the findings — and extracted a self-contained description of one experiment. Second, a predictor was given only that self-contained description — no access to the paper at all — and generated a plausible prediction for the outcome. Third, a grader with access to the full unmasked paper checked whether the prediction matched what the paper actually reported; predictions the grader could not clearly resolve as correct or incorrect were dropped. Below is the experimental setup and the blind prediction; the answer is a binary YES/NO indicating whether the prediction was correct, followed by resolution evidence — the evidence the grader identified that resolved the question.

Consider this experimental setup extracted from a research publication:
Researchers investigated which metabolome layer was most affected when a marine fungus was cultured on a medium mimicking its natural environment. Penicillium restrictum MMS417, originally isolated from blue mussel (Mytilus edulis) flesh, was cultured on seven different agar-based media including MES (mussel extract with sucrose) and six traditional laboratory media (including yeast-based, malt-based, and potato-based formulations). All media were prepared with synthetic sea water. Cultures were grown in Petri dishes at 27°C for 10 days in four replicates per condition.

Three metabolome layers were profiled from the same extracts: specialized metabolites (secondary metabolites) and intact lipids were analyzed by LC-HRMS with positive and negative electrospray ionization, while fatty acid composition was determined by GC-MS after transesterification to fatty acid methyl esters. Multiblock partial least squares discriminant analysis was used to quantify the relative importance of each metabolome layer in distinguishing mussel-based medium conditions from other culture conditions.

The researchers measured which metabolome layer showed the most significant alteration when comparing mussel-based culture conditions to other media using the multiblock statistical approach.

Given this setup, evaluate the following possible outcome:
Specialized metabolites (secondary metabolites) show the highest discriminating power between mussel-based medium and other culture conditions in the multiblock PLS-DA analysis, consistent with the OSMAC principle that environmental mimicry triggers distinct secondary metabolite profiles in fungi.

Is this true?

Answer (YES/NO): NO